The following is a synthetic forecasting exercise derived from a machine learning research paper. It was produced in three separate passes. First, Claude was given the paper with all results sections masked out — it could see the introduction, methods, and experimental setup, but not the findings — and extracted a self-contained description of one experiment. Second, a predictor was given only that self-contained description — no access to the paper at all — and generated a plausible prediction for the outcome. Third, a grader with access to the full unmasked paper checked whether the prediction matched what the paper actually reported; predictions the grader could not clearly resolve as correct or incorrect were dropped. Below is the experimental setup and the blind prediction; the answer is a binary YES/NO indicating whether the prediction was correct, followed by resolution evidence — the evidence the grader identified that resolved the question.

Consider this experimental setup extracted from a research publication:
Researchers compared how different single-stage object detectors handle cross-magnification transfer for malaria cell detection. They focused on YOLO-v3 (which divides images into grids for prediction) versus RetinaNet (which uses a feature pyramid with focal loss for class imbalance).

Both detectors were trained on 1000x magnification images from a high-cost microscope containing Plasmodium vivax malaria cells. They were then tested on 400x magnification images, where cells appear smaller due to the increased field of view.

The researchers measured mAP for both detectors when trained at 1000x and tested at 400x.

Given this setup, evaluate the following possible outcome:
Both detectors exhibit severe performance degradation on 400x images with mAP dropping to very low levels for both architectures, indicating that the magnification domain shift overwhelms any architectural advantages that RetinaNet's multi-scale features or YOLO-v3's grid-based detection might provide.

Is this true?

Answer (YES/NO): NO